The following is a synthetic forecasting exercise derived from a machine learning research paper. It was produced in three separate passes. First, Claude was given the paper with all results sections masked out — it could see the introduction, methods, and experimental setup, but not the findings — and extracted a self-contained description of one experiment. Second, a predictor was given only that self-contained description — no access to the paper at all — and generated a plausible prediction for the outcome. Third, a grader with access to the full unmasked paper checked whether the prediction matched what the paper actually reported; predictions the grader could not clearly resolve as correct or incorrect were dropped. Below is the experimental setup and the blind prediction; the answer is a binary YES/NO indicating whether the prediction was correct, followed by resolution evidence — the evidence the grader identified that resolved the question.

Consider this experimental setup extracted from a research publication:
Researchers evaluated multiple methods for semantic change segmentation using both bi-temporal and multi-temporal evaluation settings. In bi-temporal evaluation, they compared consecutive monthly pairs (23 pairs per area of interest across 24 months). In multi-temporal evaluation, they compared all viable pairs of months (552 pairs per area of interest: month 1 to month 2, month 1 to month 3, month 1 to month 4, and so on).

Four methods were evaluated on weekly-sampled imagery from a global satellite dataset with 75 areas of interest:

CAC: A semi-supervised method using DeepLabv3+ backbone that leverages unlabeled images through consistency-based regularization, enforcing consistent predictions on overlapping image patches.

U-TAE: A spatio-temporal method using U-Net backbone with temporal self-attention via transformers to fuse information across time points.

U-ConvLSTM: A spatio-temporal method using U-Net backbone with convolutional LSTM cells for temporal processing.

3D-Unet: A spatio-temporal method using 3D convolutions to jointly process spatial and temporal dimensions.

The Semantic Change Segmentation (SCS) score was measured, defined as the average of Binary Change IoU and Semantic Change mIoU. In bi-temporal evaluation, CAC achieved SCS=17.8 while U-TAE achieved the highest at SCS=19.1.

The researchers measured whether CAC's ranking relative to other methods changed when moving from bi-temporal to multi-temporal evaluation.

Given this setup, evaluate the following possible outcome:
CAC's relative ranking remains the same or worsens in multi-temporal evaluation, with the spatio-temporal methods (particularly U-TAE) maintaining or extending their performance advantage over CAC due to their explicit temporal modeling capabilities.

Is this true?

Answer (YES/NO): NO